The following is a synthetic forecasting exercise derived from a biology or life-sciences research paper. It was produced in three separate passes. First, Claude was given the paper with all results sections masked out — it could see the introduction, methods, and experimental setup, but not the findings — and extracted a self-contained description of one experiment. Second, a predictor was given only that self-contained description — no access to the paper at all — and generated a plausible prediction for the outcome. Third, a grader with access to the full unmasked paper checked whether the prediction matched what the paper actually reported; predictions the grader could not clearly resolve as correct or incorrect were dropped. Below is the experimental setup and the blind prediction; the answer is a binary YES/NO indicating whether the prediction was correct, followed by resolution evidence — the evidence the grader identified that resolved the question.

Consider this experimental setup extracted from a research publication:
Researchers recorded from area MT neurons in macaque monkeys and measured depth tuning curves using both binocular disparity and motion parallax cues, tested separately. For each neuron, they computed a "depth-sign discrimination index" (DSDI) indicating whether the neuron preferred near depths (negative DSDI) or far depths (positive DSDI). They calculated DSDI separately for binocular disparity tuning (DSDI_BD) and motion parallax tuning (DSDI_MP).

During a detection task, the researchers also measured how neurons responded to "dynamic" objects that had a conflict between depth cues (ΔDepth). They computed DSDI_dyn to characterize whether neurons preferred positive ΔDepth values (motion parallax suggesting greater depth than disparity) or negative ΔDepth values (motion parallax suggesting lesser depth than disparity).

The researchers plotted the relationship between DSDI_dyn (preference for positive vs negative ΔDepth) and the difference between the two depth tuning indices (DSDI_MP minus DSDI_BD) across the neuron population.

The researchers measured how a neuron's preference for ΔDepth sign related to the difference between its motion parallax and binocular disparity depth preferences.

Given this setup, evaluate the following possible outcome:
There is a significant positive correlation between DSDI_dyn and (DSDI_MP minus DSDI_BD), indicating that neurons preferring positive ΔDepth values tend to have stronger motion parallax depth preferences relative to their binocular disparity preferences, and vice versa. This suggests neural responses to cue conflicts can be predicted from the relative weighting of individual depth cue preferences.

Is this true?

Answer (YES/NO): YES